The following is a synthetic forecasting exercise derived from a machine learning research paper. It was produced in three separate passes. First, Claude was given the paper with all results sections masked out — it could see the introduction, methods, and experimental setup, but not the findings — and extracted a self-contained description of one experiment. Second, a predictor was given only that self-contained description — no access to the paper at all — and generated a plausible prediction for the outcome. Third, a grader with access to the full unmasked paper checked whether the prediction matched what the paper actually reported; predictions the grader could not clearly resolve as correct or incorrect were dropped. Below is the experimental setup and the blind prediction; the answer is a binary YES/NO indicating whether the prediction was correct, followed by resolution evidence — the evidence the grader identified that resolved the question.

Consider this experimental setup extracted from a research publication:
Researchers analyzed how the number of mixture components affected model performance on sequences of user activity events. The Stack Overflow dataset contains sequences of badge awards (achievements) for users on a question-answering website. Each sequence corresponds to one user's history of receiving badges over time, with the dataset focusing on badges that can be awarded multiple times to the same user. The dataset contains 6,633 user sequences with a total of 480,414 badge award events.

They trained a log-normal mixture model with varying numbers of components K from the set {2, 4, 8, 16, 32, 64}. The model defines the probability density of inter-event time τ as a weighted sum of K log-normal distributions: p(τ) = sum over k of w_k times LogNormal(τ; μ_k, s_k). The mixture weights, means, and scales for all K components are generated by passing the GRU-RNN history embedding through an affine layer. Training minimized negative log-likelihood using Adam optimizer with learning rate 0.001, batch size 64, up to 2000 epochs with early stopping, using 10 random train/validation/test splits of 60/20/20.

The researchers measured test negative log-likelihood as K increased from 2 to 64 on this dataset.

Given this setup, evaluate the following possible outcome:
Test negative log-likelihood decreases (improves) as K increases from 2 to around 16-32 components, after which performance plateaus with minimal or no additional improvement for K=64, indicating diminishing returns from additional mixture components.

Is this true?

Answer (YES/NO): NO